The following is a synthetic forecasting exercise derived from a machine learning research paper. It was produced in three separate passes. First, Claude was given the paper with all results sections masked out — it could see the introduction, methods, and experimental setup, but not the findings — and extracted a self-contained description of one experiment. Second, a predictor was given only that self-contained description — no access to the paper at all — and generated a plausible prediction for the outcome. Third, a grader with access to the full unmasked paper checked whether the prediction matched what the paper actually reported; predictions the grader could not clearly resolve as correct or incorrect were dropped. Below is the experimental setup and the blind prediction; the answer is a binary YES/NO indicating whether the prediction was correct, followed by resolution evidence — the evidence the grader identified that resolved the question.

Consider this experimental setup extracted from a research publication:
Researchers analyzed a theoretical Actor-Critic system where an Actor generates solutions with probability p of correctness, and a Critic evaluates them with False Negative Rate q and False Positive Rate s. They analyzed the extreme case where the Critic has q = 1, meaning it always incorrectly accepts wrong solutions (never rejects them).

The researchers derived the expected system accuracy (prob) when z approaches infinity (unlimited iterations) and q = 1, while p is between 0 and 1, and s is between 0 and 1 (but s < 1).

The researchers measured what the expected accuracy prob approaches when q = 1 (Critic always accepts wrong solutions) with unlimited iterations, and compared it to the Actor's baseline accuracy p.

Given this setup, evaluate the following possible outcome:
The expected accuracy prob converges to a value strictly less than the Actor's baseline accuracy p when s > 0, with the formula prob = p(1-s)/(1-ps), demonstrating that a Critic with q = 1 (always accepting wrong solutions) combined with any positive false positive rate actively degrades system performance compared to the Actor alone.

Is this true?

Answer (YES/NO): YES